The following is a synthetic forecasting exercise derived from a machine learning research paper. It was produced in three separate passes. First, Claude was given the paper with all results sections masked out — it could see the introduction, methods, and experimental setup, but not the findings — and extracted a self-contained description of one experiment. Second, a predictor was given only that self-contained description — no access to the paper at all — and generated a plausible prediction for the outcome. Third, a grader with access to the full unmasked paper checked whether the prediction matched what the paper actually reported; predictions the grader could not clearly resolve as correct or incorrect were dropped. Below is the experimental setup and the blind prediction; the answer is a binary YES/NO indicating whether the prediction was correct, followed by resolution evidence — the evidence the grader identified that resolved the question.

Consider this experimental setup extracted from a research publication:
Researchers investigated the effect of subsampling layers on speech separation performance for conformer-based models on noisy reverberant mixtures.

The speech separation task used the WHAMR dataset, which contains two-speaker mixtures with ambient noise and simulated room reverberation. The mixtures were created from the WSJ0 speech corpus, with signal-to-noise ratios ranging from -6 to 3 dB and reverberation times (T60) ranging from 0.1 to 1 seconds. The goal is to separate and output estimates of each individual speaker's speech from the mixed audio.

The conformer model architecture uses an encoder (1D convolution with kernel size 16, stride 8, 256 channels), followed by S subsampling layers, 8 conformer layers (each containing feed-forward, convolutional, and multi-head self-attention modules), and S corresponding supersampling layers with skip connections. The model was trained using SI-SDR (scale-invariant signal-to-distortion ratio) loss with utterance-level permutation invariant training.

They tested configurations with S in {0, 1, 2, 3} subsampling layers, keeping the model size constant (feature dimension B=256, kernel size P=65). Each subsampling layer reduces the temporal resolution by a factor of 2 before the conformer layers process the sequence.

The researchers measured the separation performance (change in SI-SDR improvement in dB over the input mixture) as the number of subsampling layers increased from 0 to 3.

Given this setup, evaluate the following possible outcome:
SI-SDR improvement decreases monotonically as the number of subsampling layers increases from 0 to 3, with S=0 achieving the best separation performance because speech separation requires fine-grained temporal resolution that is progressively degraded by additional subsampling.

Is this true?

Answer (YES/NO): YES